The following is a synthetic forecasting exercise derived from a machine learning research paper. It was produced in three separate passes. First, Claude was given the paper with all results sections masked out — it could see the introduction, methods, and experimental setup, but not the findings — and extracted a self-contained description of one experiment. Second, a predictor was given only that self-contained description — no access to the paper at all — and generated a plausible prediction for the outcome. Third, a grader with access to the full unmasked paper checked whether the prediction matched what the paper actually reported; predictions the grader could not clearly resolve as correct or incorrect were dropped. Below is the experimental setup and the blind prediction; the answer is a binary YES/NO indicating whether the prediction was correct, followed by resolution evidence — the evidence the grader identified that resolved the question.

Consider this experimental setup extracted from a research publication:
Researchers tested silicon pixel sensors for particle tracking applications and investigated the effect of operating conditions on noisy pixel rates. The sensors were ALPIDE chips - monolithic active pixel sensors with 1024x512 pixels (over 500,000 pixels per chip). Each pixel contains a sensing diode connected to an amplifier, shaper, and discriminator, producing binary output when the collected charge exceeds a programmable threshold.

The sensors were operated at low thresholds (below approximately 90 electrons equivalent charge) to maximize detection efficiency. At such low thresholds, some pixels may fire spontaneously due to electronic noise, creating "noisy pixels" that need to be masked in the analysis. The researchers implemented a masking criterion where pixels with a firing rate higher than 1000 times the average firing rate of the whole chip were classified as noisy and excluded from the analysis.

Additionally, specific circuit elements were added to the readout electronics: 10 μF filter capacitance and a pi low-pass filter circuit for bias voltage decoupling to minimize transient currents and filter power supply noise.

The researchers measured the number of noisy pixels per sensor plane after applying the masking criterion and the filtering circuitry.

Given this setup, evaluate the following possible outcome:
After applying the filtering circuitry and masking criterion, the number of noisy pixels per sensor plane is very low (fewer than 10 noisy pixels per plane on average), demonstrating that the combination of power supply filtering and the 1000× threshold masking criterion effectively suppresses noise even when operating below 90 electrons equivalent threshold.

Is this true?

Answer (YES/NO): YES